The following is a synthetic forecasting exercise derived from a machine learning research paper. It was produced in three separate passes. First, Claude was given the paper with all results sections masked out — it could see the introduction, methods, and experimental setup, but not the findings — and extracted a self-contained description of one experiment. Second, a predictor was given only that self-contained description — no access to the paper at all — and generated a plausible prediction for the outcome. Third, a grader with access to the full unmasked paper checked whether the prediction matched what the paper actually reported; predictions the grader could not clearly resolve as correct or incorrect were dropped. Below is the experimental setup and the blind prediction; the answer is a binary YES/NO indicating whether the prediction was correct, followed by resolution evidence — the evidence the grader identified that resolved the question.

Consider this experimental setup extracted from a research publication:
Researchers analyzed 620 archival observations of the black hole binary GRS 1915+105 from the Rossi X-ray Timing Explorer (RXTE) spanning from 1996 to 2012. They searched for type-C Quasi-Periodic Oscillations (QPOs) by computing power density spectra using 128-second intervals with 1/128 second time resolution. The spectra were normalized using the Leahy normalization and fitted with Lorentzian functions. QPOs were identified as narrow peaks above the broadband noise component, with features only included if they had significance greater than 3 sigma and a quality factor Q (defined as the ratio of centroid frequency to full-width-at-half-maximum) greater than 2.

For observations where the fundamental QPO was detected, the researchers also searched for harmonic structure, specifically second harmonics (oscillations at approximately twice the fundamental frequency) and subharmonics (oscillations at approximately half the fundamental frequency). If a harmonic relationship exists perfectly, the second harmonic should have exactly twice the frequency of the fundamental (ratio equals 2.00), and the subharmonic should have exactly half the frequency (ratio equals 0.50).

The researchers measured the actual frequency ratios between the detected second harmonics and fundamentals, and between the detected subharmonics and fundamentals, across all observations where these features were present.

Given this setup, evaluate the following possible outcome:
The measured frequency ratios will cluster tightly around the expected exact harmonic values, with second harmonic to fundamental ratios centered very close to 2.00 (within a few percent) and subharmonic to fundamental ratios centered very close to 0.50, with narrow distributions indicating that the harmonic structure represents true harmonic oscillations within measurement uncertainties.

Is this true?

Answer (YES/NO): NO